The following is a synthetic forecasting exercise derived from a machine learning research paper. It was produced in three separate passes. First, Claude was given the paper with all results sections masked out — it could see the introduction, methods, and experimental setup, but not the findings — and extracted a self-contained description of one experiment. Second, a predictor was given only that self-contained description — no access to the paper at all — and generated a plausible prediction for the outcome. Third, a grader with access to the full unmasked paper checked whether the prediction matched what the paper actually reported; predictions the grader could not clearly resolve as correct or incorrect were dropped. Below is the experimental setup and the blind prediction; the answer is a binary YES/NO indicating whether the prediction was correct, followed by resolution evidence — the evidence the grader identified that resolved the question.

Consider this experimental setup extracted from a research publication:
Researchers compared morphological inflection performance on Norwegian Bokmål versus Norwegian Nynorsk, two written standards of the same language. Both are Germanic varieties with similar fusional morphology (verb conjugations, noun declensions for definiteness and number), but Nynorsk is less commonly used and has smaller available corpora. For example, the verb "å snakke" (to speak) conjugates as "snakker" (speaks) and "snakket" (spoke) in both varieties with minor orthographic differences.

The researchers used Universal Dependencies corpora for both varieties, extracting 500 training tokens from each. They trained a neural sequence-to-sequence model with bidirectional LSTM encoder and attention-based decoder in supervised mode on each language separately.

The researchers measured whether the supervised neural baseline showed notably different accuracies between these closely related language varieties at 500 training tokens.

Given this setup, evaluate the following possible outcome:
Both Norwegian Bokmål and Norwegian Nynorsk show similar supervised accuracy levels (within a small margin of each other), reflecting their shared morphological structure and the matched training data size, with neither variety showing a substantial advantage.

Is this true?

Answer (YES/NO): NO